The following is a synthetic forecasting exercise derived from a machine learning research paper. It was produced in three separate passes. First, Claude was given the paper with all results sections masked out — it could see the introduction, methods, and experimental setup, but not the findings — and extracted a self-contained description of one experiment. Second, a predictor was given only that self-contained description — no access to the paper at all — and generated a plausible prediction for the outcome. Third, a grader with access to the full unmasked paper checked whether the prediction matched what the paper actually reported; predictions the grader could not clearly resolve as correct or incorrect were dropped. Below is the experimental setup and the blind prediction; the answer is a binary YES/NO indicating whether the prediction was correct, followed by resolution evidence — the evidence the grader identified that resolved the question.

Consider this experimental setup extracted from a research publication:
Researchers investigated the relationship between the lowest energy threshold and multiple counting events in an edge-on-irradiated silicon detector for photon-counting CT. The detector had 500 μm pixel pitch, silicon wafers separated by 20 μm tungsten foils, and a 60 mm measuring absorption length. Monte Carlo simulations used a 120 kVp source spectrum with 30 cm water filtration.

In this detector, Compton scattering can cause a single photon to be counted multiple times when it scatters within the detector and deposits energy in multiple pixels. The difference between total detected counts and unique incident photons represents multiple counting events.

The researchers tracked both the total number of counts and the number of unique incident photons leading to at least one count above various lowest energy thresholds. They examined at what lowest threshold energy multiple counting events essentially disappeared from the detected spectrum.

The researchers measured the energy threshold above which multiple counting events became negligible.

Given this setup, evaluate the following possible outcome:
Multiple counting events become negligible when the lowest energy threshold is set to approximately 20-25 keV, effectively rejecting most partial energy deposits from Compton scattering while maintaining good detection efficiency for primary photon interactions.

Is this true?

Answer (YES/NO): NO